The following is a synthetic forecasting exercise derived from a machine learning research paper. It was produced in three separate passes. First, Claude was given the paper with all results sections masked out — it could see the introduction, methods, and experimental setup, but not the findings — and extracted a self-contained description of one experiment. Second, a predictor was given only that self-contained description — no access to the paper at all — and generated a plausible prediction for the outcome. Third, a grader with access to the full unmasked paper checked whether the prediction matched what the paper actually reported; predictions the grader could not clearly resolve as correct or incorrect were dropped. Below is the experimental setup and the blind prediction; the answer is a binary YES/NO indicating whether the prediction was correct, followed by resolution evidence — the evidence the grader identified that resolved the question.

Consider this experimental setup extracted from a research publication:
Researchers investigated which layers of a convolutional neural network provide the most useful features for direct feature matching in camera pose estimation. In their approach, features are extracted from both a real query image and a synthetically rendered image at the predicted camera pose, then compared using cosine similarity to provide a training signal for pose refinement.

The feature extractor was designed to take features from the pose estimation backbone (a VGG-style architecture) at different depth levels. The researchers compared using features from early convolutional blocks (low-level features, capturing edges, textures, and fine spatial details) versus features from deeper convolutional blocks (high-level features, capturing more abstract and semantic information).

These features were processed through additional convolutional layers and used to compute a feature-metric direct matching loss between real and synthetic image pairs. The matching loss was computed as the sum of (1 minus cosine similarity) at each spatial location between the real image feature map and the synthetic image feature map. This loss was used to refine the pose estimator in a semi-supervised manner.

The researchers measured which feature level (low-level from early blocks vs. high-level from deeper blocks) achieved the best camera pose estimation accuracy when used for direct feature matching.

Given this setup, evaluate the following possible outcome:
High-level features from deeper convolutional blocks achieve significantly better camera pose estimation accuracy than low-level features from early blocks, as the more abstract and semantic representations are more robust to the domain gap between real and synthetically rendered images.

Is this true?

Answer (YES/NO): NO